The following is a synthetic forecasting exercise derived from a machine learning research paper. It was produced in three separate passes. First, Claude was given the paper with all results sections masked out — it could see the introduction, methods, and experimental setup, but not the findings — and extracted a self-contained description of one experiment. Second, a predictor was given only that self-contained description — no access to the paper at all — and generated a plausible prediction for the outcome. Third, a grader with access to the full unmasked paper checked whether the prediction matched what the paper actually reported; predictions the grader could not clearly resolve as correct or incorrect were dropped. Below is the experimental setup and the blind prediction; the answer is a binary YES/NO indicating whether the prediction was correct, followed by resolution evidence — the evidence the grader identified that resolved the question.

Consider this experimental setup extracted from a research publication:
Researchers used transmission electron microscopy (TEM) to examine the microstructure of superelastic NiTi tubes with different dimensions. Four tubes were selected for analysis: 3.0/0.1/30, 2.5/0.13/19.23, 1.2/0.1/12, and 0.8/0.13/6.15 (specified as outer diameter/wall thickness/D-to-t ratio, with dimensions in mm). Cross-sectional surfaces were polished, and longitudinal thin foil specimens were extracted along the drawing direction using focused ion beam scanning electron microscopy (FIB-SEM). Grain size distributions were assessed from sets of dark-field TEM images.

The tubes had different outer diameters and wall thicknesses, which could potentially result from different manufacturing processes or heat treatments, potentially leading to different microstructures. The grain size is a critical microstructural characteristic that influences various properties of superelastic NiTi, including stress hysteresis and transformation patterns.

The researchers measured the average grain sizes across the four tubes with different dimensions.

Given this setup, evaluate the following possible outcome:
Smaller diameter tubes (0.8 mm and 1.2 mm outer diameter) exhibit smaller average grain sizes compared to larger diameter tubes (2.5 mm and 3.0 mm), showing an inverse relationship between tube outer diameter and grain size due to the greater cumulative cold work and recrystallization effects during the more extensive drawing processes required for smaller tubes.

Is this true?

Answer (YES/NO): NO